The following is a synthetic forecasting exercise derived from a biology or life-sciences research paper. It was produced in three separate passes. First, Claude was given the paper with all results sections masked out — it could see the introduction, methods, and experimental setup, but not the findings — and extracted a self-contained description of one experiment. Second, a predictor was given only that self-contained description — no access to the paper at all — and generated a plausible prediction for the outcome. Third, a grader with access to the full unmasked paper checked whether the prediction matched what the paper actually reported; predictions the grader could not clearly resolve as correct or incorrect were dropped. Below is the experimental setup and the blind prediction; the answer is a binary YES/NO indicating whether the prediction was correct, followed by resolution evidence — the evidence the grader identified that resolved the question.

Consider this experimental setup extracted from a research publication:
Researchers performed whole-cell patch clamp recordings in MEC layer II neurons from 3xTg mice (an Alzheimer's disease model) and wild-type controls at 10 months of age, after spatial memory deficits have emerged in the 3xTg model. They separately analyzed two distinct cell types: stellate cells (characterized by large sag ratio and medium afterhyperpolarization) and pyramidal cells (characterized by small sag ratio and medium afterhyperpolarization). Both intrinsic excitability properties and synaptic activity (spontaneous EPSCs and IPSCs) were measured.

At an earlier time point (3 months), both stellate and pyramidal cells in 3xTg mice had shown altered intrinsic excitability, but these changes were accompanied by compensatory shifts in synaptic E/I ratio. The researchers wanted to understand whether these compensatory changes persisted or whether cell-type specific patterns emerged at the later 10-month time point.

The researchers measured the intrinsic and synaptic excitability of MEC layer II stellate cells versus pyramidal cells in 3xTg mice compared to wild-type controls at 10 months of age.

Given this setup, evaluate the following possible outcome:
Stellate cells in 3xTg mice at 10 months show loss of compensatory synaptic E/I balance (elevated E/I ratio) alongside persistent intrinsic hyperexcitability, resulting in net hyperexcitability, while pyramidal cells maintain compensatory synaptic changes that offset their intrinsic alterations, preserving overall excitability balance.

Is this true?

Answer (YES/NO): NO